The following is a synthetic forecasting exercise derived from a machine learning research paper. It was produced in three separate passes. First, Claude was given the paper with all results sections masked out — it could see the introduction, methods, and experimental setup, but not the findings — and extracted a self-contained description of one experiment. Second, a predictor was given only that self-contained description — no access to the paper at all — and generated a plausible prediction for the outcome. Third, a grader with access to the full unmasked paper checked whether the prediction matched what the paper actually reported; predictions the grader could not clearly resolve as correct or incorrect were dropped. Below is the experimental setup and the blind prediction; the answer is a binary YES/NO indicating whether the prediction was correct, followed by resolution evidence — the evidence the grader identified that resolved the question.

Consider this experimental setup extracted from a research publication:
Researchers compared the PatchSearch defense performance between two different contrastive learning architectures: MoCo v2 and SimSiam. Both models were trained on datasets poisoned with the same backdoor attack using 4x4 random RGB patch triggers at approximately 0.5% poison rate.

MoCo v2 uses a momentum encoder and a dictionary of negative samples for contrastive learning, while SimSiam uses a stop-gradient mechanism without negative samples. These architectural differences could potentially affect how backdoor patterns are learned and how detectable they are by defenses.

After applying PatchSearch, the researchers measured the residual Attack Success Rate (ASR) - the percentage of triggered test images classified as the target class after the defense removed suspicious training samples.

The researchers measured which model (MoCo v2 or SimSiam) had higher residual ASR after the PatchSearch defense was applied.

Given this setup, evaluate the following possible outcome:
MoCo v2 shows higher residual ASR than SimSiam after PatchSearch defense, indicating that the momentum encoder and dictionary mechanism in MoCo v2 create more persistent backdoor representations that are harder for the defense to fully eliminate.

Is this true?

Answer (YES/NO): NO